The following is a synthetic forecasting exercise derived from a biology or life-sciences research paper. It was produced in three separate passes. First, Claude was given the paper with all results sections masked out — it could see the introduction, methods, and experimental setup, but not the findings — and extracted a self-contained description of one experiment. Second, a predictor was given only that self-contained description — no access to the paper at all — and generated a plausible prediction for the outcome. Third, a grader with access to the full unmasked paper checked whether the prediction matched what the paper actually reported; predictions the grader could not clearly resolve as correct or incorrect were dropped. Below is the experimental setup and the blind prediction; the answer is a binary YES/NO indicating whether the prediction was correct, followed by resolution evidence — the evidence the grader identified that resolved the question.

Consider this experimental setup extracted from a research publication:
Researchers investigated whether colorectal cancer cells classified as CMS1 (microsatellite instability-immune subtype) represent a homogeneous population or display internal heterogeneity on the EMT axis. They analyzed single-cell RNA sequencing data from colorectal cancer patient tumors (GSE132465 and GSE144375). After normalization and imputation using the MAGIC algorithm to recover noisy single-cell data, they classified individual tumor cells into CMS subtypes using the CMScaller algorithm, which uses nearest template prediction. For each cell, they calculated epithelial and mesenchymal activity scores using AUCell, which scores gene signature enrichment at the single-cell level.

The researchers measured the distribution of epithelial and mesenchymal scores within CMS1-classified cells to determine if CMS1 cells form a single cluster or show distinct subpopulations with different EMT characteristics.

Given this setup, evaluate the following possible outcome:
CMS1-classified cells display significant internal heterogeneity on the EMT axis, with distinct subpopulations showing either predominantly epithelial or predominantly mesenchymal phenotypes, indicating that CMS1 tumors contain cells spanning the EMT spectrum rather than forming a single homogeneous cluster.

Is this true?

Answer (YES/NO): YES